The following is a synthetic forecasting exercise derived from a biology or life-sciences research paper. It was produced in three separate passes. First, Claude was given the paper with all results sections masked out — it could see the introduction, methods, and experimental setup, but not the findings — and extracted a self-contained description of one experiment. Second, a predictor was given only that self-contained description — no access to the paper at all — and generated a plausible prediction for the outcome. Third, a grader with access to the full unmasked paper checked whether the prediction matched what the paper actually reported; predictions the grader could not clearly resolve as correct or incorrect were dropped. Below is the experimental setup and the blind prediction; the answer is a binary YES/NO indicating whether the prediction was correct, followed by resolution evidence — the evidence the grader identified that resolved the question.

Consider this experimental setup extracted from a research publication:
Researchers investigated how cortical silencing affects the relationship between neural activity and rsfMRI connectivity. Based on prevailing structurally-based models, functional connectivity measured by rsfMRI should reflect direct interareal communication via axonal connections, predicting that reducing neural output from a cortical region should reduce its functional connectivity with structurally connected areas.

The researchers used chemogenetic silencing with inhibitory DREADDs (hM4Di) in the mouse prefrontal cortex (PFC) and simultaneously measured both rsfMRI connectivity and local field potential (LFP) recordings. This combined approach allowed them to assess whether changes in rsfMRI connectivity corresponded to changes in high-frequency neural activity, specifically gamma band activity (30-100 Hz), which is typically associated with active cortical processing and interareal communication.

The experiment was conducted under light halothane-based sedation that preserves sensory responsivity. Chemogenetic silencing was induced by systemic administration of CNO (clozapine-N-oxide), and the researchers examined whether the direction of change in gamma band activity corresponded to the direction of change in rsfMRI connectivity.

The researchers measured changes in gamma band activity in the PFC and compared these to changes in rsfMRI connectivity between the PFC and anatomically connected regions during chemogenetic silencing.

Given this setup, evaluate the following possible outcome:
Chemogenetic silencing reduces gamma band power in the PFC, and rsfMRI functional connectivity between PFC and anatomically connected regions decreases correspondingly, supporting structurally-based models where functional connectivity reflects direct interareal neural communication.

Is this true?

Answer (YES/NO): NO